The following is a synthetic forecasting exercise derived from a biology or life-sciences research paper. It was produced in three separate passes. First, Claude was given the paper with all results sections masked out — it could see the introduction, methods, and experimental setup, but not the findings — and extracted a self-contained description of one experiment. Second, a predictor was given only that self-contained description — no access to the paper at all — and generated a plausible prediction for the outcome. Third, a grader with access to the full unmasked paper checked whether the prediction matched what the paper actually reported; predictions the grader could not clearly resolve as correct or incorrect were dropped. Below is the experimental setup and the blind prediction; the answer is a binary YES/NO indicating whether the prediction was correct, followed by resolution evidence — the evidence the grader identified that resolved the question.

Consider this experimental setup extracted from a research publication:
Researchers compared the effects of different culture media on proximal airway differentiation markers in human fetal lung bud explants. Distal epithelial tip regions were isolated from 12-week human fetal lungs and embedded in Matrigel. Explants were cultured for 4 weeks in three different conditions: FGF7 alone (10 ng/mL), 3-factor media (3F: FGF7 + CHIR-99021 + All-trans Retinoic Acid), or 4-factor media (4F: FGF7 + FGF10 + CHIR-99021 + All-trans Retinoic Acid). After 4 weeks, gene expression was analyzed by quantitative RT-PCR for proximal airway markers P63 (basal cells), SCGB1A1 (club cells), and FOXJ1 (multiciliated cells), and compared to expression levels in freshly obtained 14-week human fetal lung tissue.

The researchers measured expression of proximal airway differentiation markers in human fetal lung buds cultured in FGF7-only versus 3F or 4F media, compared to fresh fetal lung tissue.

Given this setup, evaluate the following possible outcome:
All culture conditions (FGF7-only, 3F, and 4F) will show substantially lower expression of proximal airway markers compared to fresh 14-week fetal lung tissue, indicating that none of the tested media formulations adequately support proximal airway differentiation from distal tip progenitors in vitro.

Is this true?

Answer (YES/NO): NO